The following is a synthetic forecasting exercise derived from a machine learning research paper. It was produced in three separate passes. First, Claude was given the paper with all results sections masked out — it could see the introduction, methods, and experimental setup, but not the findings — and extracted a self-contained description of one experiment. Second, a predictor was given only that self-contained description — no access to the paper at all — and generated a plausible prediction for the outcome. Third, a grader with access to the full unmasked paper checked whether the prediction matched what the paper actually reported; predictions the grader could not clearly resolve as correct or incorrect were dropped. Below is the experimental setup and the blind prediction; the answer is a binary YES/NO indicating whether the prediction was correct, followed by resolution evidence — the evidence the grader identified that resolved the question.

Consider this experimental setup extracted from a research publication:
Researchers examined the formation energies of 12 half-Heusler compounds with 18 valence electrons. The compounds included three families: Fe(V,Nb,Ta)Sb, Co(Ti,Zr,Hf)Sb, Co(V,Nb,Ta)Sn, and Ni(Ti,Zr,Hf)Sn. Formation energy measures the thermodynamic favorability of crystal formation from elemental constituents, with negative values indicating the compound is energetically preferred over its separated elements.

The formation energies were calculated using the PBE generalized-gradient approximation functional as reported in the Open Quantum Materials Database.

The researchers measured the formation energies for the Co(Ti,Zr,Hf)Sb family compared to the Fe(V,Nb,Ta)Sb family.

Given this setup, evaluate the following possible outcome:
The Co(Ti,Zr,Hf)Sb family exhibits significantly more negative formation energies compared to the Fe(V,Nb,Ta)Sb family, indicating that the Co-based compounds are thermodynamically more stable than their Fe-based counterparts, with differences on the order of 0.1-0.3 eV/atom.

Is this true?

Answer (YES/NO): NO